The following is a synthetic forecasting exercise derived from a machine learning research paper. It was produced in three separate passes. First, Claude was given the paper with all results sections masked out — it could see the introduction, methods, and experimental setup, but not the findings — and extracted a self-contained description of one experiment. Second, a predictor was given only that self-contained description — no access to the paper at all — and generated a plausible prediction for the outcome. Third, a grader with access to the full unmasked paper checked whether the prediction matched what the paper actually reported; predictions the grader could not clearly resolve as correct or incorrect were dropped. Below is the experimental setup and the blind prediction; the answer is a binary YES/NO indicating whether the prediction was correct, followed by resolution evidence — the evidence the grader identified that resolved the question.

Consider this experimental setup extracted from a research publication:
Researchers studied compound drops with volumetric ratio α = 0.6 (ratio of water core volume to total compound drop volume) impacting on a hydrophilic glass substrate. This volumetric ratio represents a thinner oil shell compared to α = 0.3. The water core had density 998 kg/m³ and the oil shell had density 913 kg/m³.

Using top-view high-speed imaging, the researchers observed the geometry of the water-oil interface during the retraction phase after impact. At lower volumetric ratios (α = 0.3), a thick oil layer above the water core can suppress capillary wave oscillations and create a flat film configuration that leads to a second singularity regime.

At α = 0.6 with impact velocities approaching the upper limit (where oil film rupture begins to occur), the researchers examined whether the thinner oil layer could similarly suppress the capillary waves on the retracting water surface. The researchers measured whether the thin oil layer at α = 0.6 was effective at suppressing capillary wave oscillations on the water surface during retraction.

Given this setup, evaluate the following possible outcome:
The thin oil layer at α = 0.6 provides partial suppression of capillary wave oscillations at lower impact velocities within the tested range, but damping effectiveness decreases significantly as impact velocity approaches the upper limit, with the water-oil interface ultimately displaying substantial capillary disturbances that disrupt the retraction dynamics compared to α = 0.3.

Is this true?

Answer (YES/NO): NO